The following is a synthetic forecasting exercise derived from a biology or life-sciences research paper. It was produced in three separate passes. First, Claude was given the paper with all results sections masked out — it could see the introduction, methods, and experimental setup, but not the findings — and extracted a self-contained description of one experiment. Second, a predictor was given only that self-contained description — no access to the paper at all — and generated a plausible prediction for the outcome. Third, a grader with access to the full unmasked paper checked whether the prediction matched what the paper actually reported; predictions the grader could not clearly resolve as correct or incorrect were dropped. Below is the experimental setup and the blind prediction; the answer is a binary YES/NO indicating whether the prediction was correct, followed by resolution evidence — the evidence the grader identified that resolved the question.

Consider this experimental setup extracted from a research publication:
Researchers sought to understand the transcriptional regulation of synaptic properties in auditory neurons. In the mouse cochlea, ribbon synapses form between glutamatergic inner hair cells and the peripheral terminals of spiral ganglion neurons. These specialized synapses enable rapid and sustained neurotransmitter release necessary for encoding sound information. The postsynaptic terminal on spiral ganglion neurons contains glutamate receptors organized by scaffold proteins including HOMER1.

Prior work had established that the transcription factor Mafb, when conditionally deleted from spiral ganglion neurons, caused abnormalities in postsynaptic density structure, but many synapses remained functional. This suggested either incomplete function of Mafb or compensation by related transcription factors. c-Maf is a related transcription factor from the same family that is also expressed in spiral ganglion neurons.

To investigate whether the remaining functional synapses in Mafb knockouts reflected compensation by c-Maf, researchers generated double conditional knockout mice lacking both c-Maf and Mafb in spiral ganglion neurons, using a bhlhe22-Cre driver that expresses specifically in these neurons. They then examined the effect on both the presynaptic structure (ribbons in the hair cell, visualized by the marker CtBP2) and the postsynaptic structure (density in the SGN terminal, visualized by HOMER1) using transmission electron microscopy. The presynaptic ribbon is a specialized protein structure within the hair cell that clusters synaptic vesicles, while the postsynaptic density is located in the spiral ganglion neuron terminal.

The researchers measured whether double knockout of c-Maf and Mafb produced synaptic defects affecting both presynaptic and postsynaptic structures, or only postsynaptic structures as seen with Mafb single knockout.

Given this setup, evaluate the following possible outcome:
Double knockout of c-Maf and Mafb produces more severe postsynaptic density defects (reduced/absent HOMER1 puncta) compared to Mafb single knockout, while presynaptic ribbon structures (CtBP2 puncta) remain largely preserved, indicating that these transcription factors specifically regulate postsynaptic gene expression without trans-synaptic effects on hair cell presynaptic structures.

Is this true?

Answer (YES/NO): NO